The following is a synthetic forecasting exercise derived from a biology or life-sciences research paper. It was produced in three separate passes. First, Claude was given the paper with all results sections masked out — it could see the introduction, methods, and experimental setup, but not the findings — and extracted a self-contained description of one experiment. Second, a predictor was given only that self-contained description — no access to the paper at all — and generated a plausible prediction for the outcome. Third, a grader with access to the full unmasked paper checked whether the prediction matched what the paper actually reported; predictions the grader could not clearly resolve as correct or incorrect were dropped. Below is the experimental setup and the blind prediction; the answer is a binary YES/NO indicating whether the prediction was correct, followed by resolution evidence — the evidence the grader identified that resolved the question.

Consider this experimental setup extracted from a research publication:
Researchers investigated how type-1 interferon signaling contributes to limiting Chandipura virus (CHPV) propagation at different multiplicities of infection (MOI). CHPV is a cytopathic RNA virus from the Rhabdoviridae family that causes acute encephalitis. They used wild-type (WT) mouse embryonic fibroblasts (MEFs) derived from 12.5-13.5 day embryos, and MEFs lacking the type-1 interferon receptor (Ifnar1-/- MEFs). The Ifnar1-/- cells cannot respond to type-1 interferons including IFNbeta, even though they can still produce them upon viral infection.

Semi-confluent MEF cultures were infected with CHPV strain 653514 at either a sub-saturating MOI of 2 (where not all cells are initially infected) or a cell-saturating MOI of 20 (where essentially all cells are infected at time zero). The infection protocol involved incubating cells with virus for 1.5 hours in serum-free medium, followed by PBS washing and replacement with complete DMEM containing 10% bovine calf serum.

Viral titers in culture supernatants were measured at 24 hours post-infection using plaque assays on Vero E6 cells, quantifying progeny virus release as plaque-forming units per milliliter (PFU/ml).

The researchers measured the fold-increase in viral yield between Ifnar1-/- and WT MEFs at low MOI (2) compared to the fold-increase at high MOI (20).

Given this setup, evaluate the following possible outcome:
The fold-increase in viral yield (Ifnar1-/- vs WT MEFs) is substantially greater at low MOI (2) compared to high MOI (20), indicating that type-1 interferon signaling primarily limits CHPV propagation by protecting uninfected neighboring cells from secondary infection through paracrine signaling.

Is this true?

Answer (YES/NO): NO